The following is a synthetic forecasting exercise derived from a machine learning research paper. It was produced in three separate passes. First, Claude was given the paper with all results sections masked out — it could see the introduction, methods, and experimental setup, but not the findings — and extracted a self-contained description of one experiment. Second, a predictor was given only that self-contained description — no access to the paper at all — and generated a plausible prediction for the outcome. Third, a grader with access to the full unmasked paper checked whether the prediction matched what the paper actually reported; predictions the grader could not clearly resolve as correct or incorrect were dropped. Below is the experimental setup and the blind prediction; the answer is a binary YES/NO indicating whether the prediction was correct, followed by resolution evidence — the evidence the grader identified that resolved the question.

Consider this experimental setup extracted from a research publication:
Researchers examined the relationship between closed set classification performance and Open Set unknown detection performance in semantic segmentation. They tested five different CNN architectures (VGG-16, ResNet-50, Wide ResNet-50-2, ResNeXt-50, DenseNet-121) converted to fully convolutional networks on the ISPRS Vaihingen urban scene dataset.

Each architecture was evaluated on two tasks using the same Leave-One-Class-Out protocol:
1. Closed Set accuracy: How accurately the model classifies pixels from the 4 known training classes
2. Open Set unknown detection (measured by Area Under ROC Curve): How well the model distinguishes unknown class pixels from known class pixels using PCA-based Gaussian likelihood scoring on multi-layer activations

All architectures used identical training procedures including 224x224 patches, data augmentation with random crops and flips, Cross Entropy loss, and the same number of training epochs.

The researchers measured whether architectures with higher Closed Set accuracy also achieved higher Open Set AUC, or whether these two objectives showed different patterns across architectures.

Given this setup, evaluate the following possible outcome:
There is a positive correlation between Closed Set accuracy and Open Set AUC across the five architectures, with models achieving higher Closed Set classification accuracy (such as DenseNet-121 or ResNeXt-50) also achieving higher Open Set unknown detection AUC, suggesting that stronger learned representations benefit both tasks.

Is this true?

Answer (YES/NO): NO